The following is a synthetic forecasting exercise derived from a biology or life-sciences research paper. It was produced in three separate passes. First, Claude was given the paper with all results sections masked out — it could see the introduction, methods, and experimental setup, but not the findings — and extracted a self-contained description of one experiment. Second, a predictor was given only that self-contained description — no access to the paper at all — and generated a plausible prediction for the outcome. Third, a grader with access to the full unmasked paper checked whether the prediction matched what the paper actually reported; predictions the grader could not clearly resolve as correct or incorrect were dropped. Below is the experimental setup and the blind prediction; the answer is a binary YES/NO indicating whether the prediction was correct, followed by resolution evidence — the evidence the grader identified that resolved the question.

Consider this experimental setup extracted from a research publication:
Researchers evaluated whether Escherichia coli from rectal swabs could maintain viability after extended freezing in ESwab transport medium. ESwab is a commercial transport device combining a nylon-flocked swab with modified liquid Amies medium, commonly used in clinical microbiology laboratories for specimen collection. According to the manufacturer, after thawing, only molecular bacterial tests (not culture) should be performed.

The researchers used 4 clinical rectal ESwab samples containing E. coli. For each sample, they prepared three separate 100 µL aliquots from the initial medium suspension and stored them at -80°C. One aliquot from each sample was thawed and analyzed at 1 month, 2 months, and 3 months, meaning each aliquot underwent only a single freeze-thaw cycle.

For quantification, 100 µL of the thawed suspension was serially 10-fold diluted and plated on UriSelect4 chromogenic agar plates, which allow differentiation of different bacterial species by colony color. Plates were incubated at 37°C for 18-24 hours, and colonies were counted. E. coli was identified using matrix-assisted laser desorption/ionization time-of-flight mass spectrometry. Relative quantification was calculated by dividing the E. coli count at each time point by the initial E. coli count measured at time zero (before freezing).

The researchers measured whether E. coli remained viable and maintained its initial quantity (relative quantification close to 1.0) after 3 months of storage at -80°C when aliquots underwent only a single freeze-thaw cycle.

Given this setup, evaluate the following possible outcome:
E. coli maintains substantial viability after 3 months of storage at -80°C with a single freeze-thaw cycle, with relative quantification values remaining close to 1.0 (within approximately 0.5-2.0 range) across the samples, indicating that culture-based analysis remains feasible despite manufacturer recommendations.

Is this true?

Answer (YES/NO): YES